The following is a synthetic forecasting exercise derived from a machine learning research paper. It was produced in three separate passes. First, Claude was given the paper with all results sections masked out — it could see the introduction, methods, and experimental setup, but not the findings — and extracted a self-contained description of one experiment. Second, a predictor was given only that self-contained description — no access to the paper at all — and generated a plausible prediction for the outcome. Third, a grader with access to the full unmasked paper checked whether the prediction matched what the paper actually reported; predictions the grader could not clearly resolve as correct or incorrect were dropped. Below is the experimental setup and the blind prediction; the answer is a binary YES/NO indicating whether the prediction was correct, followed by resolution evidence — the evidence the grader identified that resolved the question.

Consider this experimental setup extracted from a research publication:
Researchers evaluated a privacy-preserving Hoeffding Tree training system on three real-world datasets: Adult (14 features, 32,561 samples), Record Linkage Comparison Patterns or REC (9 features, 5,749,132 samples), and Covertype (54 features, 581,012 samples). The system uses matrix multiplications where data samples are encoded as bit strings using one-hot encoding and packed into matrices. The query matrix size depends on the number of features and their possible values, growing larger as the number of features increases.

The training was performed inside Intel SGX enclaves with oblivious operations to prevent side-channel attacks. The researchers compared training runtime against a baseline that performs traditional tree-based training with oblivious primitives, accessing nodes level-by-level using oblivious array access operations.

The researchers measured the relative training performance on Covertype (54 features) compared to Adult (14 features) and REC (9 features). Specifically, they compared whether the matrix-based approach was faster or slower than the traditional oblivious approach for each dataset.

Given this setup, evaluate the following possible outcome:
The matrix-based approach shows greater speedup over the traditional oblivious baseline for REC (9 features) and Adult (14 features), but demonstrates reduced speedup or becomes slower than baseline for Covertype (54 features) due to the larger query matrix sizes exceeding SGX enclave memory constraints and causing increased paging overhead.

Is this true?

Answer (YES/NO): NO